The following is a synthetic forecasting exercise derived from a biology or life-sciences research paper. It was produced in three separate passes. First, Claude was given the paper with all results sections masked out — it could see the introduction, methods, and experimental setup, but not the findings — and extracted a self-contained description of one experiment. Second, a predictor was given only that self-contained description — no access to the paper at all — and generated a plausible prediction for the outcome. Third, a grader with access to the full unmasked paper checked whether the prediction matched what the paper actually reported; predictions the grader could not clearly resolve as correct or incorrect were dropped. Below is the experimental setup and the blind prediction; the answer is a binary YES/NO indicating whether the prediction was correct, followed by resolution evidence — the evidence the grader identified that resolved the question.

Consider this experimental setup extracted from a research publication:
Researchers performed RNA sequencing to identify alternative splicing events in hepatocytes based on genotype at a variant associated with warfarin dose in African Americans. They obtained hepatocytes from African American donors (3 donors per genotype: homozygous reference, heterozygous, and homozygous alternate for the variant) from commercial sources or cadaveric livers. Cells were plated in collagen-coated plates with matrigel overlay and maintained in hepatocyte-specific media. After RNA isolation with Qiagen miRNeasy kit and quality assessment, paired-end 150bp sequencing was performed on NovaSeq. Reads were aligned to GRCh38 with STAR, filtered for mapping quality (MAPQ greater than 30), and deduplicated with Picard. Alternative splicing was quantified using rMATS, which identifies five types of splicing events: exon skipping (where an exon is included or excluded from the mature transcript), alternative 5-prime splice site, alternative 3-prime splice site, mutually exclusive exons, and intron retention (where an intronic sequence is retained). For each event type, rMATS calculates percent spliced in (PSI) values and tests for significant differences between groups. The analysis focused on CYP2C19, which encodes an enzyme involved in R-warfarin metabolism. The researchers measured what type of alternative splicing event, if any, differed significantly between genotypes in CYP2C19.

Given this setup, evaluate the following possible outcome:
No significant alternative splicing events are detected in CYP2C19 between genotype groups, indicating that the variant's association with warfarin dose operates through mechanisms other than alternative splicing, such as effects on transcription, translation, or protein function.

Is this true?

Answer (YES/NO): NO